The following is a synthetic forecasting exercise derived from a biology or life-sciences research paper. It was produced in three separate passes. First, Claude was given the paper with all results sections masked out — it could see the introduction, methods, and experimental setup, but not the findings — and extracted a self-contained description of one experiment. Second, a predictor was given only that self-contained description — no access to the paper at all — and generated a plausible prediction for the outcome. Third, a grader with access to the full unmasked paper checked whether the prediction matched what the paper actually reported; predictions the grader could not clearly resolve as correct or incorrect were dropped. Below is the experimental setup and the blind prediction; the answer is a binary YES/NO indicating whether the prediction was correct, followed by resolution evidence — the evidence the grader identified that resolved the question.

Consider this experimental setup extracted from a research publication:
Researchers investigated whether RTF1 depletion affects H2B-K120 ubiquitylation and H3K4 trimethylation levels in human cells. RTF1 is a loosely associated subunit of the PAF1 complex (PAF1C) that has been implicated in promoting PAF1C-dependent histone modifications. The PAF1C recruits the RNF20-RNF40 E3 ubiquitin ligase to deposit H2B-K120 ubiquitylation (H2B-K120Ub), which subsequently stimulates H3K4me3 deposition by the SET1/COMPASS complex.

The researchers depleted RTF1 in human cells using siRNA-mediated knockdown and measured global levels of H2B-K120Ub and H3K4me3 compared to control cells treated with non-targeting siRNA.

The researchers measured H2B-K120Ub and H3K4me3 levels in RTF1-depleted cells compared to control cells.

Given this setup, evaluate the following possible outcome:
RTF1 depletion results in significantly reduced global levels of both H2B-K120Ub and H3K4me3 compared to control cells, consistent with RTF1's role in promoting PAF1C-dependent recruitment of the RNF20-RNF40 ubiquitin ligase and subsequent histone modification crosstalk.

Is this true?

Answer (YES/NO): YES